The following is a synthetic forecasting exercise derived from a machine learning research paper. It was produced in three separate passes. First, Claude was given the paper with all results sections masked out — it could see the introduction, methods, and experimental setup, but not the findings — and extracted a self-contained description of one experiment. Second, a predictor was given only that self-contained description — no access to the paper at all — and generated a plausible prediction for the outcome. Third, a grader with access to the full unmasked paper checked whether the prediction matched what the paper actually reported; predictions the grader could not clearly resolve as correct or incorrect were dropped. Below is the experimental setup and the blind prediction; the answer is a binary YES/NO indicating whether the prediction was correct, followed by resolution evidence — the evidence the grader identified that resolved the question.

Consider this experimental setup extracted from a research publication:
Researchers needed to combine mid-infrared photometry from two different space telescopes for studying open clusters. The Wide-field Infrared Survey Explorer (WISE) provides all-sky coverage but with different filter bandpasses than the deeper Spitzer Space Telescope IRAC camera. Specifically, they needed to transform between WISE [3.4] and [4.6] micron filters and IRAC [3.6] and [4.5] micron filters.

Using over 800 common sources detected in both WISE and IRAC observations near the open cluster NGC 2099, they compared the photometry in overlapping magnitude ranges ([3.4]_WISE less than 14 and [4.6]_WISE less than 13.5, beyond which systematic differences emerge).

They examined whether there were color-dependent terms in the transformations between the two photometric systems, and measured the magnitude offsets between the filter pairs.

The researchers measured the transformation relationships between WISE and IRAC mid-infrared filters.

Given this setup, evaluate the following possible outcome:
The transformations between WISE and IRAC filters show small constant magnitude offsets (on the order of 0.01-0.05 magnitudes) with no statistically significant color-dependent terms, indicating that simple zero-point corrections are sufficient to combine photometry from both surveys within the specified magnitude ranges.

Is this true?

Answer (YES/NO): YES